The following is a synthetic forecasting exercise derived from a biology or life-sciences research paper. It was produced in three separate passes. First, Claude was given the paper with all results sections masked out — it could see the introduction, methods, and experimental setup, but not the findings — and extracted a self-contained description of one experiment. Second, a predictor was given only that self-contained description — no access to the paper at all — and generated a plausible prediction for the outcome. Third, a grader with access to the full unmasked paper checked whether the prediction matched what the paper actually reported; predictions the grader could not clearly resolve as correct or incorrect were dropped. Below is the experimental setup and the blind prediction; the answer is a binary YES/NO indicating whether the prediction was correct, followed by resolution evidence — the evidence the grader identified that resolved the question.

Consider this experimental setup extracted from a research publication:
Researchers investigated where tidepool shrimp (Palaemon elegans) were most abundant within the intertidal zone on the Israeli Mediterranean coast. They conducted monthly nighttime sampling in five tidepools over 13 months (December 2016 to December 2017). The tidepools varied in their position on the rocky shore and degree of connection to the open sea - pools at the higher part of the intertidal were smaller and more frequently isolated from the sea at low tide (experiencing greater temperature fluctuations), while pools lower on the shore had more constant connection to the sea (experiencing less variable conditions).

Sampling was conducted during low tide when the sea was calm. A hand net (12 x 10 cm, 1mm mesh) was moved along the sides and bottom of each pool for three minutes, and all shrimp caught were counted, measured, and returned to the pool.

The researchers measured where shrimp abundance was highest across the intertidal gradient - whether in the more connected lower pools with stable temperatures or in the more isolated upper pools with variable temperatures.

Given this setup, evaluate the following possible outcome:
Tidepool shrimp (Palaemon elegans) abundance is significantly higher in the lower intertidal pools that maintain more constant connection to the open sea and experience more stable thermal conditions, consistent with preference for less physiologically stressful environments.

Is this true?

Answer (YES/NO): NO